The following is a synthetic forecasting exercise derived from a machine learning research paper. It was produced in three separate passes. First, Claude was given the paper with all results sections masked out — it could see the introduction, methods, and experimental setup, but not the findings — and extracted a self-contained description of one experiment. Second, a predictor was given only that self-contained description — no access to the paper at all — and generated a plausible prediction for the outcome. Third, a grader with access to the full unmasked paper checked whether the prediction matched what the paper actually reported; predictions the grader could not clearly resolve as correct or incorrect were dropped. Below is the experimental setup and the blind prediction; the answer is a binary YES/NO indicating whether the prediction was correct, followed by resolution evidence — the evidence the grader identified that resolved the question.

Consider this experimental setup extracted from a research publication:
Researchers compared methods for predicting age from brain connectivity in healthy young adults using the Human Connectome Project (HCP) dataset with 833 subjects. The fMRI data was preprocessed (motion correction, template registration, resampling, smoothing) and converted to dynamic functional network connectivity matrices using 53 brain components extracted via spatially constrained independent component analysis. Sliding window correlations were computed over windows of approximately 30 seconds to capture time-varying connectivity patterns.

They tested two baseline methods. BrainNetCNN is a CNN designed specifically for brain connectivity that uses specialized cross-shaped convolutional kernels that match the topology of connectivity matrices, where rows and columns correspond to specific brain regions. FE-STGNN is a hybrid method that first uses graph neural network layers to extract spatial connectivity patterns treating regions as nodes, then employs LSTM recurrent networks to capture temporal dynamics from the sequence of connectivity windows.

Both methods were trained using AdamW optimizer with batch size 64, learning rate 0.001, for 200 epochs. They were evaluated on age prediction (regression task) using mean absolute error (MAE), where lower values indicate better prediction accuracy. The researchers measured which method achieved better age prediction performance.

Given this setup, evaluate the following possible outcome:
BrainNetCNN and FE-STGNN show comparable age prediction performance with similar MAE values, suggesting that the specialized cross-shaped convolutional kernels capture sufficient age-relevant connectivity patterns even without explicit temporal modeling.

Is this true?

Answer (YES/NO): NO